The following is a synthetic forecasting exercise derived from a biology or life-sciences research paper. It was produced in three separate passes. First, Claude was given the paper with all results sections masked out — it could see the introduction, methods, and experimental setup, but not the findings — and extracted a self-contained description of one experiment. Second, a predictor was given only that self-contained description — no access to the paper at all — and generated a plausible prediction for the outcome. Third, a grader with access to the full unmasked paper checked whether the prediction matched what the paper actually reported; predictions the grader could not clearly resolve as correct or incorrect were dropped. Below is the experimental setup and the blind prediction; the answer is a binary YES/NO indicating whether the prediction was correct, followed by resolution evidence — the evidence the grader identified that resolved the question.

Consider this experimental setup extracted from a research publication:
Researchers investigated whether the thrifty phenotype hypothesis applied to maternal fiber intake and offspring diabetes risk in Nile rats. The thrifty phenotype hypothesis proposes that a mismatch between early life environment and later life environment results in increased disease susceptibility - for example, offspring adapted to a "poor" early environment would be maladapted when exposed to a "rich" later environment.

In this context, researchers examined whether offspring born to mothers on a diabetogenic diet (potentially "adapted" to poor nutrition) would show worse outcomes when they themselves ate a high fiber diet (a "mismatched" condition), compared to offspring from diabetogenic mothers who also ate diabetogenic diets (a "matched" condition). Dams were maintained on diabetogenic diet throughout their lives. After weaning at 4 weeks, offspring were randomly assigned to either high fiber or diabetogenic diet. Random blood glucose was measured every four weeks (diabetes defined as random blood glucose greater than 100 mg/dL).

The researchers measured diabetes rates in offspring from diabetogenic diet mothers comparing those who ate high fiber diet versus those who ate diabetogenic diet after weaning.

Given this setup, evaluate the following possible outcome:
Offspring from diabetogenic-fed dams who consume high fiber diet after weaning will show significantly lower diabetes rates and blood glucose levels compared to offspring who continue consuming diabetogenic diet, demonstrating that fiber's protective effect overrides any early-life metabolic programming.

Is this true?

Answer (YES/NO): YES